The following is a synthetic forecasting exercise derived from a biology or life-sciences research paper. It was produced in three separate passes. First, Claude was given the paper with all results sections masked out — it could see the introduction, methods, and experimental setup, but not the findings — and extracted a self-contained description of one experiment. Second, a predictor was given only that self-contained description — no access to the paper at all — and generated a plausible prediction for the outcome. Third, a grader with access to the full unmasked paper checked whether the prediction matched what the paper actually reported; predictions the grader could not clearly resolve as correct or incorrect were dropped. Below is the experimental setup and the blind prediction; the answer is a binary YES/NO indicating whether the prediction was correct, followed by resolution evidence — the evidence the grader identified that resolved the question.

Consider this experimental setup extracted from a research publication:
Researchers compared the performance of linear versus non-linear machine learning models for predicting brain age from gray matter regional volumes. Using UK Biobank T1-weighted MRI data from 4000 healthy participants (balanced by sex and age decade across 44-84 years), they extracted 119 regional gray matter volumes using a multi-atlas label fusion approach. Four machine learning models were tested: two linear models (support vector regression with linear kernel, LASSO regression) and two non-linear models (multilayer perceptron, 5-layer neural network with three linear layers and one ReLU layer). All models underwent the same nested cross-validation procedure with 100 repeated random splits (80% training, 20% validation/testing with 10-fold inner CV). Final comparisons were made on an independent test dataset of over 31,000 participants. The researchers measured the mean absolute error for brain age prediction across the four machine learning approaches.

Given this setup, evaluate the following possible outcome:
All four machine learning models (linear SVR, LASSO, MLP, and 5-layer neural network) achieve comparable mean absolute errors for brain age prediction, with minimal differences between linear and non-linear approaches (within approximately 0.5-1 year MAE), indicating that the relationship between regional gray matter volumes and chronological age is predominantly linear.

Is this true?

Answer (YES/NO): YES